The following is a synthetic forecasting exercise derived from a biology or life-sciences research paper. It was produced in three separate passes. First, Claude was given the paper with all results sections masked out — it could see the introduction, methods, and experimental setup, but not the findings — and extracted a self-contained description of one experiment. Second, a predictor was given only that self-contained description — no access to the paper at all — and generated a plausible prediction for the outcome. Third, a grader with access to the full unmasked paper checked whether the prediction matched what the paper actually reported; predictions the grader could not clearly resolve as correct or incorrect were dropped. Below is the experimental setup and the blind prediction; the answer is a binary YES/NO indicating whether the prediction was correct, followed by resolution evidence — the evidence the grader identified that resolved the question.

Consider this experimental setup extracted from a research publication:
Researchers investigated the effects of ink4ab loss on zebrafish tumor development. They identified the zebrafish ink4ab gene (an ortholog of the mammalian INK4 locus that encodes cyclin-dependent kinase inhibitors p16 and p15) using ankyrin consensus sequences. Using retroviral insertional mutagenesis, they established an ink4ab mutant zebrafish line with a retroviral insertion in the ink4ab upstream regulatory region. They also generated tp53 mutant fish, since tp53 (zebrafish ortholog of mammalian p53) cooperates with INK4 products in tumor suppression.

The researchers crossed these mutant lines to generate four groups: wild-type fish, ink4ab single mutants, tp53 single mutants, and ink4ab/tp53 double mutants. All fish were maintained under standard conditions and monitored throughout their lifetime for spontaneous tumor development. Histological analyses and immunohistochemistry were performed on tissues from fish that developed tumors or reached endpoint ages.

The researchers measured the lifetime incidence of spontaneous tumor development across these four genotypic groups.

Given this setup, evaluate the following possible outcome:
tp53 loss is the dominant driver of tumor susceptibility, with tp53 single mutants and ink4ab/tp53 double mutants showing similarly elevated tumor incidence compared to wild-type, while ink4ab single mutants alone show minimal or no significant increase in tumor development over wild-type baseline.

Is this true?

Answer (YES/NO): NO